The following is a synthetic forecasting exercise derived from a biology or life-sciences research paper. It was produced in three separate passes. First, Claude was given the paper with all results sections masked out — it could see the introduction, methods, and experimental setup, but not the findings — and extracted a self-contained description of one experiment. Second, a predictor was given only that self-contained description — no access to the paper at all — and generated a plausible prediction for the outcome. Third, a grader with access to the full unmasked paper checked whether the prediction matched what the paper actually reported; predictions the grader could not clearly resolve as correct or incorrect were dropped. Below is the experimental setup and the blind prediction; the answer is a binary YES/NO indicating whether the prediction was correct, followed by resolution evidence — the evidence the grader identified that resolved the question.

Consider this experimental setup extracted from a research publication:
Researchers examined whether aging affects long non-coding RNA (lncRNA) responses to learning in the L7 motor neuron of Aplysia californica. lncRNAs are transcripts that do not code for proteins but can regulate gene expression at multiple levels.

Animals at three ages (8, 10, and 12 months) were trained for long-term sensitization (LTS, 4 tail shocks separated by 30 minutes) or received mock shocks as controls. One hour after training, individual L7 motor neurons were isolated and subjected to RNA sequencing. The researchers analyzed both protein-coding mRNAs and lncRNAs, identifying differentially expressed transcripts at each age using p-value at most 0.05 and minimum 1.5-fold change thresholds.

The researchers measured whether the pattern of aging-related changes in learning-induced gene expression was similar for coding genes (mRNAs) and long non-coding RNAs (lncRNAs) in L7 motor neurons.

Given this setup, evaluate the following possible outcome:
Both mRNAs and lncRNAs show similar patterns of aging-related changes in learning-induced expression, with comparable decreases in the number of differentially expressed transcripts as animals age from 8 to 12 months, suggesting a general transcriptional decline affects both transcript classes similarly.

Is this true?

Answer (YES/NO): NO